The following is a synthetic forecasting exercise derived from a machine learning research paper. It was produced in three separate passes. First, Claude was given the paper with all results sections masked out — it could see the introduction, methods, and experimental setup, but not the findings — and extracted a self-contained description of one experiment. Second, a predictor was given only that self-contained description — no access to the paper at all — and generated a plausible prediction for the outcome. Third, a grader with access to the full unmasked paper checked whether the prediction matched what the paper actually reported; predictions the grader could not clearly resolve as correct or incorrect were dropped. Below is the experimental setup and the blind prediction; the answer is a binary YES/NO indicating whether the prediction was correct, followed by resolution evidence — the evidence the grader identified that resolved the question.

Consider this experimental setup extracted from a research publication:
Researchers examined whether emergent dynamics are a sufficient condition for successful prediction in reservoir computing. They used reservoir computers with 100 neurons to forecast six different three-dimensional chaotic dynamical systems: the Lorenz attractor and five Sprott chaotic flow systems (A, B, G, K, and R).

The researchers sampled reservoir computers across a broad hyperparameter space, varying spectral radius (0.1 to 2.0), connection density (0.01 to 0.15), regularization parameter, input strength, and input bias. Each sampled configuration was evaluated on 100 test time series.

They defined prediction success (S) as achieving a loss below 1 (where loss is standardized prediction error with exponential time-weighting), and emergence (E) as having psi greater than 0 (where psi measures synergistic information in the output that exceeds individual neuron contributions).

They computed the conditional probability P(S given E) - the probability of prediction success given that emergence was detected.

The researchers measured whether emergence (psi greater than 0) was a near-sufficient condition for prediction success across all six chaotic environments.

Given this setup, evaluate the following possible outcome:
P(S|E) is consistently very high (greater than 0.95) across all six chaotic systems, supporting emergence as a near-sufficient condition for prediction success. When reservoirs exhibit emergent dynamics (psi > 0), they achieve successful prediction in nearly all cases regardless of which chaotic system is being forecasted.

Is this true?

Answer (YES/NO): NO